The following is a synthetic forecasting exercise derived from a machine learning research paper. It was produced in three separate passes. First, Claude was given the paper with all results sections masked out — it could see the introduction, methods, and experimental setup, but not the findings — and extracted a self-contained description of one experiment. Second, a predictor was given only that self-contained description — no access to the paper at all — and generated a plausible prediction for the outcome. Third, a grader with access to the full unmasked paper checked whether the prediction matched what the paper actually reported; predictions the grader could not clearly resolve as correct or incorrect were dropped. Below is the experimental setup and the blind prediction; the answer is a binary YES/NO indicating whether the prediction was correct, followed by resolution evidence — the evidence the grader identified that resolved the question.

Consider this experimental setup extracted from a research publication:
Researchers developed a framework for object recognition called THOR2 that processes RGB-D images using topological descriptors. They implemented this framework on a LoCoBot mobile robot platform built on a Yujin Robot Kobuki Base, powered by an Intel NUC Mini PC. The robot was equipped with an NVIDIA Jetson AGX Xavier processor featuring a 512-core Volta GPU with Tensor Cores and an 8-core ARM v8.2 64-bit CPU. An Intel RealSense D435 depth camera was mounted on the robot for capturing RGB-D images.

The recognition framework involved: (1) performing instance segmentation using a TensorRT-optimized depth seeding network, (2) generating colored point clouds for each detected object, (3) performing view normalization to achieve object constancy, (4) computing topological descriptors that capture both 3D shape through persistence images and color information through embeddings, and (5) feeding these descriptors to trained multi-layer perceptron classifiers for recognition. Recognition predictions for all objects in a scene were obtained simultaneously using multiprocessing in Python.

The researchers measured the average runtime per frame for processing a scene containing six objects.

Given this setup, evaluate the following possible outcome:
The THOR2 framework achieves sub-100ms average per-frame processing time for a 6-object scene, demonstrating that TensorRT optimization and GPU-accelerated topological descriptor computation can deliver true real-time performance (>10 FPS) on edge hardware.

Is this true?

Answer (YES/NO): NO